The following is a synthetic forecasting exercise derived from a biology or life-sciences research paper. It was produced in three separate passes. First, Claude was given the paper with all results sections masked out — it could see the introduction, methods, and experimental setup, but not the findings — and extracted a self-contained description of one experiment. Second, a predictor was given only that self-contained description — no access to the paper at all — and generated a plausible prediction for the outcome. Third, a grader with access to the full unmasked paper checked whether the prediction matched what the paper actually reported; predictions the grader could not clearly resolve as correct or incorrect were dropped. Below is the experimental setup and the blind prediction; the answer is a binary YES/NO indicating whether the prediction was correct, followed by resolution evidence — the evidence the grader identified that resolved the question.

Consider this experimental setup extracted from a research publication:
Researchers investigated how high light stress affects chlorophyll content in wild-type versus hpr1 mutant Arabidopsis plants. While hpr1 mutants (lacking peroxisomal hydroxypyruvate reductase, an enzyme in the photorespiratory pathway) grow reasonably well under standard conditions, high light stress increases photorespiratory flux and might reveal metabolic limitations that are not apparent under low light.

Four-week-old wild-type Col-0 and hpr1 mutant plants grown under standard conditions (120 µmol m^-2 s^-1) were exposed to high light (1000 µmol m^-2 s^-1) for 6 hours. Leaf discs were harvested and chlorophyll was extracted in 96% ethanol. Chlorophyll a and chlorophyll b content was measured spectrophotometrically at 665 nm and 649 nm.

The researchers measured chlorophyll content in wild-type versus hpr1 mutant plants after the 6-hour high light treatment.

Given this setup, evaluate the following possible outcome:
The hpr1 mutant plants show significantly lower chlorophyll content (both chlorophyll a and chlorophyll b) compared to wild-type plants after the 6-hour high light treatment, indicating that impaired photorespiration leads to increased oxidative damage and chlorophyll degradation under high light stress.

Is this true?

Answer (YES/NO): NO